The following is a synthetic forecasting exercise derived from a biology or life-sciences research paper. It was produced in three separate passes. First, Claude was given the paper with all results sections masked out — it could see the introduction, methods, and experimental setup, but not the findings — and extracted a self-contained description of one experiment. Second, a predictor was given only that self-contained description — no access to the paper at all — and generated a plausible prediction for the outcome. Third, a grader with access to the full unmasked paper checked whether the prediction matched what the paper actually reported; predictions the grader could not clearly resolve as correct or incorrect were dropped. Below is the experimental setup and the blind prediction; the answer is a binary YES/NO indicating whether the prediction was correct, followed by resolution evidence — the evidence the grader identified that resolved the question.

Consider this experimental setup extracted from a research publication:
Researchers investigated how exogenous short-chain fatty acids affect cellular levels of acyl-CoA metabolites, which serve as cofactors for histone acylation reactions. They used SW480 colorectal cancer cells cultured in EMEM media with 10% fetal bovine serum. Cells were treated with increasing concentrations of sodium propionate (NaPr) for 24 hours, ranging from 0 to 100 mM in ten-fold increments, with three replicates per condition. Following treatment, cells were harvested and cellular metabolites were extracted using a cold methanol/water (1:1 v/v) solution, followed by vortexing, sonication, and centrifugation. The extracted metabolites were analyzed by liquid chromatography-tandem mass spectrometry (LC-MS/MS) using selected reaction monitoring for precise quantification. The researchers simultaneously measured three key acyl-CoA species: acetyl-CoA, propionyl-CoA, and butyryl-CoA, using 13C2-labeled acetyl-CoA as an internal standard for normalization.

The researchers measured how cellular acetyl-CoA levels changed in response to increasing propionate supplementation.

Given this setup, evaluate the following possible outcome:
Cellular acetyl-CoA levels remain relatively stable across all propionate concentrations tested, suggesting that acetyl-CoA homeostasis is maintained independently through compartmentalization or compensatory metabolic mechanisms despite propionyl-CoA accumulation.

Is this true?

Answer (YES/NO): YES